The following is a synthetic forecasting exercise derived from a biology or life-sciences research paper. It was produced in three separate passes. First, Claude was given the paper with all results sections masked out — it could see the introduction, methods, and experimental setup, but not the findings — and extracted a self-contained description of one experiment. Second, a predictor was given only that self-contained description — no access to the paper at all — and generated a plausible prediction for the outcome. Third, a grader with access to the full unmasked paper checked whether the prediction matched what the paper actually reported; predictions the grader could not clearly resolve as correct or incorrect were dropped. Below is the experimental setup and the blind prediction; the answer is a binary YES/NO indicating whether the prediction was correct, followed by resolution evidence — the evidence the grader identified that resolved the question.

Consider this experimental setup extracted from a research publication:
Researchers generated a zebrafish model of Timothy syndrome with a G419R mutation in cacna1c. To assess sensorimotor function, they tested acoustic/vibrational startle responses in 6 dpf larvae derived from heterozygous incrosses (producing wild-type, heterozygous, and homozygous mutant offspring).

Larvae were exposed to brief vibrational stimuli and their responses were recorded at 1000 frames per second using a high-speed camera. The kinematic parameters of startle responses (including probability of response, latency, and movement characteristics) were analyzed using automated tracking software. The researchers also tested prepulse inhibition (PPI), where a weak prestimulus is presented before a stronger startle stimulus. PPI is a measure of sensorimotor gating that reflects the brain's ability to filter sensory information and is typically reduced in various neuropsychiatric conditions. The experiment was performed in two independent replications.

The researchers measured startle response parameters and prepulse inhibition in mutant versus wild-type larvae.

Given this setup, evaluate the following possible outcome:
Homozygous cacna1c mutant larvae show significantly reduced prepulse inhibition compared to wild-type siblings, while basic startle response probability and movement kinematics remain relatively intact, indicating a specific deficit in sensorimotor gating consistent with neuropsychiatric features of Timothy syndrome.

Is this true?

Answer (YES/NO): NO